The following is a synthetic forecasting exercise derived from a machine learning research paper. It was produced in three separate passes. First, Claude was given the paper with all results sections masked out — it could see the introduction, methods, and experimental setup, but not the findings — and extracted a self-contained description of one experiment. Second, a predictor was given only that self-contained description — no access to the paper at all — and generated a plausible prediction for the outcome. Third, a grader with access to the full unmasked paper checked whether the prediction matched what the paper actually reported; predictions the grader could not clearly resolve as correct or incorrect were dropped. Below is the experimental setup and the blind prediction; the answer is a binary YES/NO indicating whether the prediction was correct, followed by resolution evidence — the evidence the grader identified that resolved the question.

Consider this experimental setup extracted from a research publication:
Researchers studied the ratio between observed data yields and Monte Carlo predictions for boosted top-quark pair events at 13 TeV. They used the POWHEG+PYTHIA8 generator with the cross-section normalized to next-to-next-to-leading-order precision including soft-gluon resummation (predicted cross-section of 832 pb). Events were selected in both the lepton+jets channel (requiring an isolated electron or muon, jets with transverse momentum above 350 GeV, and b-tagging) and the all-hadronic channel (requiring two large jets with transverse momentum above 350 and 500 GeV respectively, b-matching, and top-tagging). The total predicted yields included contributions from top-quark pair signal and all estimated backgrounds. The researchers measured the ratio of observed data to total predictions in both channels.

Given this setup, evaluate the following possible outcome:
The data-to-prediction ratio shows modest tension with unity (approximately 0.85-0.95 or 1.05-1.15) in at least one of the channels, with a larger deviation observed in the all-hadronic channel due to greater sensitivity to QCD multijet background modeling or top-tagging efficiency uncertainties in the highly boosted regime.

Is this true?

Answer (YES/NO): NO